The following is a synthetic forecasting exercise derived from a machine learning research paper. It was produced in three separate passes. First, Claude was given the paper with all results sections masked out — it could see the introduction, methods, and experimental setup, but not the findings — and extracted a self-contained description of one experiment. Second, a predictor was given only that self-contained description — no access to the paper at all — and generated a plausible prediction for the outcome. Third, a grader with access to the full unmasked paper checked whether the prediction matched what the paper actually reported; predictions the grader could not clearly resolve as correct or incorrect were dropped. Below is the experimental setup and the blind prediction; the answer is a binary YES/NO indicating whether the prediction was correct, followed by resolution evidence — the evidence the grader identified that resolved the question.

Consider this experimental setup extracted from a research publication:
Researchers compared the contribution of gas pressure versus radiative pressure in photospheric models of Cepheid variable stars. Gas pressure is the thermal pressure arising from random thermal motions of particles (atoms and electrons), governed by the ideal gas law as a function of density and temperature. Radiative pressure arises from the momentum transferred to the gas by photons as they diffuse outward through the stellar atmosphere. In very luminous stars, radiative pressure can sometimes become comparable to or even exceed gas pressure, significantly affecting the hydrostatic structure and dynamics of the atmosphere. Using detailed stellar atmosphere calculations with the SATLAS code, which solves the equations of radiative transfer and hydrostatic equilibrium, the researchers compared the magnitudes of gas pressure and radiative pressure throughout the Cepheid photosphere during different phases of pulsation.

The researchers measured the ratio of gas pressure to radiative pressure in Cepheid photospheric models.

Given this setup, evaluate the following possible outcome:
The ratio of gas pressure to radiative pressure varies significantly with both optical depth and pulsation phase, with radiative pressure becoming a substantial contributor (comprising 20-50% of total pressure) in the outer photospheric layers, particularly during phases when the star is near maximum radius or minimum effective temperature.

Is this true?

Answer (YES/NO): NO